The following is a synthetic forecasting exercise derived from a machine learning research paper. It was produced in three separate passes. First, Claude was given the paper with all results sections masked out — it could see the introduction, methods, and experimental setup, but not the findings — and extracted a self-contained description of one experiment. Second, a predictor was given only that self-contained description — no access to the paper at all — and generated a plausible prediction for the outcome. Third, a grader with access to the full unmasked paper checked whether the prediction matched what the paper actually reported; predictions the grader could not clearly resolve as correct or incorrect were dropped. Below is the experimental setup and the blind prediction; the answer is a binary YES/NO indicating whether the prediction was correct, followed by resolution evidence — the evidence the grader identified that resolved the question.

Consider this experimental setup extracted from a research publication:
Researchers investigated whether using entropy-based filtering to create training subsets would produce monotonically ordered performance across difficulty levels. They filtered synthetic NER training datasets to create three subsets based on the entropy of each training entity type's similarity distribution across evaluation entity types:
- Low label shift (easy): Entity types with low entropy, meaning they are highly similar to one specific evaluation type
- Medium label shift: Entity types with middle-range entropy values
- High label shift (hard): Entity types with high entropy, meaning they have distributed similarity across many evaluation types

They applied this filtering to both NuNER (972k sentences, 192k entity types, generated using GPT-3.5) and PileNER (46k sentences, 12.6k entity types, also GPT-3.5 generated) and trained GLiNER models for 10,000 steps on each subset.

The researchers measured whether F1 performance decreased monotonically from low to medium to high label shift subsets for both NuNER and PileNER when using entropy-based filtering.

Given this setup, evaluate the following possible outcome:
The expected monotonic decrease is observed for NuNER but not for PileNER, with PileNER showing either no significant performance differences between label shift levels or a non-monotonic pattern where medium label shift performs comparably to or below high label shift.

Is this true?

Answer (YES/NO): YES